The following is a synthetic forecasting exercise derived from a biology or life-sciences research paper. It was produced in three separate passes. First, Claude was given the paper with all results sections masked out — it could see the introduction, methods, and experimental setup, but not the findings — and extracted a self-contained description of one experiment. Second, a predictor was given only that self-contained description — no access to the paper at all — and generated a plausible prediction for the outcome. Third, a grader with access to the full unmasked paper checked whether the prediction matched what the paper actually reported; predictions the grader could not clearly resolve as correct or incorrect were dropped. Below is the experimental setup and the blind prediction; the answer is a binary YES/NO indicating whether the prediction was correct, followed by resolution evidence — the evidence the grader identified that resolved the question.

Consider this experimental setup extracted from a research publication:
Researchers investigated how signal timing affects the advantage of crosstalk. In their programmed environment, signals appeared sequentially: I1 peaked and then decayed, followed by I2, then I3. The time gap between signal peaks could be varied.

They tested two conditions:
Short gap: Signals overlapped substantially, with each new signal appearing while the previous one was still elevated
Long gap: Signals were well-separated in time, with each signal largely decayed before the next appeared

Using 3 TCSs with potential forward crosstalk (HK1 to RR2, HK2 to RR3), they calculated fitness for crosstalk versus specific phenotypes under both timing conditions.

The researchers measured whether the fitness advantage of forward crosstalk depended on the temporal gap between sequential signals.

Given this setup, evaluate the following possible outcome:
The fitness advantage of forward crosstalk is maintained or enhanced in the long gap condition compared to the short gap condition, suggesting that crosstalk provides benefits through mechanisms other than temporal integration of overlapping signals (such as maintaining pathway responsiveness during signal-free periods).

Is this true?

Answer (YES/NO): NO